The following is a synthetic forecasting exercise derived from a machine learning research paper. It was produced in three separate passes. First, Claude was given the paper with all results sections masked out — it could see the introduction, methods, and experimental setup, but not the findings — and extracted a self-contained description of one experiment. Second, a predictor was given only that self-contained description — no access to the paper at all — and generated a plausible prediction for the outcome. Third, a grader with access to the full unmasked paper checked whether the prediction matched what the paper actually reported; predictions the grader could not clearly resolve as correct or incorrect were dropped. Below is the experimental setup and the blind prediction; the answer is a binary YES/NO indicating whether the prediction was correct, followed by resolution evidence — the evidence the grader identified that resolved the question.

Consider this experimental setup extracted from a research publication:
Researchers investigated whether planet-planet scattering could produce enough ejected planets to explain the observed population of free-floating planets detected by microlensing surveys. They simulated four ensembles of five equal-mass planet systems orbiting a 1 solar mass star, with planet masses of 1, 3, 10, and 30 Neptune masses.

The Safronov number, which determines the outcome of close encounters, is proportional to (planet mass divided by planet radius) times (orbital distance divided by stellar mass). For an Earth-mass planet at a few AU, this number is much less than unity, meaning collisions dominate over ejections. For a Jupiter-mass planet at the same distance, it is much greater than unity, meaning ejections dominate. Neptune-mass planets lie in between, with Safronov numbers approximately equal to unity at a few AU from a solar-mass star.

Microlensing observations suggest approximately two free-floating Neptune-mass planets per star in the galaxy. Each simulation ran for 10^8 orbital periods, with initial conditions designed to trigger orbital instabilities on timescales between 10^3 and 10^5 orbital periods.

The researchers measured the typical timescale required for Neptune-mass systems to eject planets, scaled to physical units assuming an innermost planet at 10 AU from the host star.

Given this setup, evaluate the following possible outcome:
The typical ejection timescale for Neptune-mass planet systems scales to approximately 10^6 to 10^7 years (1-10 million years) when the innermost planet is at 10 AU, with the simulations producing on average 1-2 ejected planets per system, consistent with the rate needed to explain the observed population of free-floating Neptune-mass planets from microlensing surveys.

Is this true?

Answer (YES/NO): NO